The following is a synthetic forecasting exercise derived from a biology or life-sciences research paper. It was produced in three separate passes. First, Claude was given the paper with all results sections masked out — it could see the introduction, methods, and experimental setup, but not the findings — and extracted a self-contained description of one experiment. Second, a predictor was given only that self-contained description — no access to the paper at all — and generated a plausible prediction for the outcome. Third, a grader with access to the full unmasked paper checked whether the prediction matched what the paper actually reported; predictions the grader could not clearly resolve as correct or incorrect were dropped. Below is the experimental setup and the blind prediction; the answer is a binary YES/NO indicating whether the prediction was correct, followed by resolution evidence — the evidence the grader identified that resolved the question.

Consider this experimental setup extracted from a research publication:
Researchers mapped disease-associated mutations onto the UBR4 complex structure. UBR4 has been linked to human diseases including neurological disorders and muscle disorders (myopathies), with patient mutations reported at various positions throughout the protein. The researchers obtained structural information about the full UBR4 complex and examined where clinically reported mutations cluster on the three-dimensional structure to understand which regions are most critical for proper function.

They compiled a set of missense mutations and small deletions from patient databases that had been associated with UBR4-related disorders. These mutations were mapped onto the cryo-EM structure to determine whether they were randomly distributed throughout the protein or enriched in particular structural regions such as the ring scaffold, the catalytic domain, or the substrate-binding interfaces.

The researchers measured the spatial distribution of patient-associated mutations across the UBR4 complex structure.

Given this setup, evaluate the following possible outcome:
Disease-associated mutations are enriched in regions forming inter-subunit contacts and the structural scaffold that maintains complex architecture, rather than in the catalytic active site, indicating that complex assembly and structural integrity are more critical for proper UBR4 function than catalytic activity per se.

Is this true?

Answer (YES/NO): NO